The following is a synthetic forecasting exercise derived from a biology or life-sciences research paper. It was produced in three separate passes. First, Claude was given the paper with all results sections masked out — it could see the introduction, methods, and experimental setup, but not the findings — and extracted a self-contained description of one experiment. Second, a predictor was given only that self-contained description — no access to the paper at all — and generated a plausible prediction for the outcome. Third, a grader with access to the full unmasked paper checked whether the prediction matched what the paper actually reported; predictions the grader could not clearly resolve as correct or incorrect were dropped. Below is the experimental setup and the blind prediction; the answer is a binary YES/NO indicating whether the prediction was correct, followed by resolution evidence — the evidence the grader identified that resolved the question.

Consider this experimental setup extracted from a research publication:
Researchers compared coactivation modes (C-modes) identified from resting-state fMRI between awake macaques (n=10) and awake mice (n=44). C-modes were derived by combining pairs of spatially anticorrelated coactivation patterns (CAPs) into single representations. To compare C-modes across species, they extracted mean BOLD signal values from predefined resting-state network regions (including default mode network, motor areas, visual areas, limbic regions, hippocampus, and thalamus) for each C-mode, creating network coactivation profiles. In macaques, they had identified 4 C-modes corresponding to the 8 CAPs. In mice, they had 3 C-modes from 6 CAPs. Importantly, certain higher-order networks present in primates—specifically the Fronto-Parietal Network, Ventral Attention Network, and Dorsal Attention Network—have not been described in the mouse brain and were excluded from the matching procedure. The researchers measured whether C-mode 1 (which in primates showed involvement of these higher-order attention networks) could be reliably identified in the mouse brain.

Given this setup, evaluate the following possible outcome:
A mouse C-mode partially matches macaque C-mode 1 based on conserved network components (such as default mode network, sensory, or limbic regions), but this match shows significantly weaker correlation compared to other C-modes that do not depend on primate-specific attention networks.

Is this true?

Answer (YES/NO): NO